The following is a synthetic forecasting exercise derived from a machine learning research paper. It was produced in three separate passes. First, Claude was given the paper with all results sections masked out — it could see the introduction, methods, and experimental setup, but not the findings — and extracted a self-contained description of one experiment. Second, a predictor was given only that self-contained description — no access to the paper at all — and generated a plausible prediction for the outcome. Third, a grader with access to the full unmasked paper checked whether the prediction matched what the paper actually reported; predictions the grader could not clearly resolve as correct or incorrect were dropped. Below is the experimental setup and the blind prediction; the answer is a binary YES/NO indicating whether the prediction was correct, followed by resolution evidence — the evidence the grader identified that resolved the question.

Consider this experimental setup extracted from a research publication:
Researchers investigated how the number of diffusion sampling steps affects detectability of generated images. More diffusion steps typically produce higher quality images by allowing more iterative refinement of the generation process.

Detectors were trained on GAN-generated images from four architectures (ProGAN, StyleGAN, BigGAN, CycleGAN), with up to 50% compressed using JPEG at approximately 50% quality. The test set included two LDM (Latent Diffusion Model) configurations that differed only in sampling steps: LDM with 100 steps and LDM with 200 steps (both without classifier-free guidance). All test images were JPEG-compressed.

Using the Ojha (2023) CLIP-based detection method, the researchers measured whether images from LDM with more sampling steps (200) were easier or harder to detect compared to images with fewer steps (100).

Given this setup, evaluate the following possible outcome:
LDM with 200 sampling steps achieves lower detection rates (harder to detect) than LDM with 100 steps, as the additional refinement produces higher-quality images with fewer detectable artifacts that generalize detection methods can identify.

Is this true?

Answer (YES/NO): NO